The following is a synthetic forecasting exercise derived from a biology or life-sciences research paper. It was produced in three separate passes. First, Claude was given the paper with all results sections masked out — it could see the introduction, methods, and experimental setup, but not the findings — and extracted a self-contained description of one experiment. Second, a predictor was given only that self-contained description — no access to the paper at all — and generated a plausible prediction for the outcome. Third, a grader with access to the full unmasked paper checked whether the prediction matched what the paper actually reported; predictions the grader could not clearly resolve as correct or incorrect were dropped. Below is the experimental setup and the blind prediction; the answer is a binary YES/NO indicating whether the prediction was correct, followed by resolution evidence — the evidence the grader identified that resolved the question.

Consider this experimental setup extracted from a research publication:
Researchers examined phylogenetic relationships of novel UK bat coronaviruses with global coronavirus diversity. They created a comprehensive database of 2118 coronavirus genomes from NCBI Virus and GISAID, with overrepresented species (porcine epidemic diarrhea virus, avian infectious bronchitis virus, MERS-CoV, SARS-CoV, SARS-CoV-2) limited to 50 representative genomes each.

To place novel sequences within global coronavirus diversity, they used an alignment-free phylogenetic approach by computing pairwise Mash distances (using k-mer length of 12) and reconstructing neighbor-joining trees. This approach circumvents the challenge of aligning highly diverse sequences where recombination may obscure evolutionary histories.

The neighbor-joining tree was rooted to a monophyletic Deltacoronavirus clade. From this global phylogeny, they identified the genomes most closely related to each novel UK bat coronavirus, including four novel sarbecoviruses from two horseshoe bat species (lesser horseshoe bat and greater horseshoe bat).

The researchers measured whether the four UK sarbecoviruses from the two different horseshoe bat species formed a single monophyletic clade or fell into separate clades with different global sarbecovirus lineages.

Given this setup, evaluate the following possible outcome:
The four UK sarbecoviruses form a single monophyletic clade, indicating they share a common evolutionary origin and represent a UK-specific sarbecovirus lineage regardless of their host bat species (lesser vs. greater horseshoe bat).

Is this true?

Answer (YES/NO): YES